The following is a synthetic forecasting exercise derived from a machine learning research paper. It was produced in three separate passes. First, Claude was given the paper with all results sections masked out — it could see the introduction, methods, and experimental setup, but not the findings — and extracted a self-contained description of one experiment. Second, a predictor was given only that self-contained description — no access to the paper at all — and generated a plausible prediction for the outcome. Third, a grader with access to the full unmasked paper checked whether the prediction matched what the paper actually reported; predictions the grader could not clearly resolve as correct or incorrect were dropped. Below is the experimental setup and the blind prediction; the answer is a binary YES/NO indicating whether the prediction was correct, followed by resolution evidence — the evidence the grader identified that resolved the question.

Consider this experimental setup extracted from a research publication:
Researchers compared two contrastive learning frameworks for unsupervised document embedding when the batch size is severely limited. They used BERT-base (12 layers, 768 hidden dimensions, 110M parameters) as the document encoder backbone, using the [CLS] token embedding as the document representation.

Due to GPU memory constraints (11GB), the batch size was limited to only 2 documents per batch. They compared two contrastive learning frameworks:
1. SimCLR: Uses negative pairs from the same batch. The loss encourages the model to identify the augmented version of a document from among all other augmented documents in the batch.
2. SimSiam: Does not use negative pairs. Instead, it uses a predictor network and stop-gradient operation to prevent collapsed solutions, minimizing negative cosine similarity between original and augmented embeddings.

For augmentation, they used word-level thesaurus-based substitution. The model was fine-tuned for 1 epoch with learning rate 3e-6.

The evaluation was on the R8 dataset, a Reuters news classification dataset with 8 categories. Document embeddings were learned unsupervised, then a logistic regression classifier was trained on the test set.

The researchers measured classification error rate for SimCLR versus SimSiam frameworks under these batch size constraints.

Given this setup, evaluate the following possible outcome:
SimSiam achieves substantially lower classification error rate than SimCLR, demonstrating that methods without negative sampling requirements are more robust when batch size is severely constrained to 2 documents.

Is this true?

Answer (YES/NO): YES